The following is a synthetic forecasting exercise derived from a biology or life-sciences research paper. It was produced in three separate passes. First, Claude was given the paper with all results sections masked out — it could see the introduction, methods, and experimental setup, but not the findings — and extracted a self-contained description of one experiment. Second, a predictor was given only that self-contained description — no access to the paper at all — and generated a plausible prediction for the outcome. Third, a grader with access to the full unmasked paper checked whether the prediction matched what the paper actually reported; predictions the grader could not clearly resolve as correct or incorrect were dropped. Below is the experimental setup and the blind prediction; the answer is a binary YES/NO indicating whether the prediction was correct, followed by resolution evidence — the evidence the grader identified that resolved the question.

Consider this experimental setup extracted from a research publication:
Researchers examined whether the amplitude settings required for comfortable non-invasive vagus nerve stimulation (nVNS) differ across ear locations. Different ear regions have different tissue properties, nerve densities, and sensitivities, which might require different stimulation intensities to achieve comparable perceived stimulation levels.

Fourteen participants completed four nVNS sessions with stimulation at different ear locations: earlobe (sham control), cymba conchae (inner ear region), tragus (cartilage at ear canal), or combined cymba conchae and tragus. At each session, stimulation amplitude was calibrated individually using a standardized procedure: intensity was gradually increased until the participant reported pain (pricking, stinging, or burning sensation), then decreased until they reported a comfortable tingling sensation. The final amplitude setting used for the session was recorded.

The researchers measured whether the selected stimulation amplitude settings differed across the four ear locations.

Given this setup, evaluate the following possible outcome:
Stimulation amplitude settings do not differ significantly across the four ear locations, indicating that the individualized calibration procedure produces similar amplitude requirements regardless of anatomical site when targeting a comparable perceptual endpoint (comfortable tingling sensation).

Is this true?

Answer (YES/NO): NO